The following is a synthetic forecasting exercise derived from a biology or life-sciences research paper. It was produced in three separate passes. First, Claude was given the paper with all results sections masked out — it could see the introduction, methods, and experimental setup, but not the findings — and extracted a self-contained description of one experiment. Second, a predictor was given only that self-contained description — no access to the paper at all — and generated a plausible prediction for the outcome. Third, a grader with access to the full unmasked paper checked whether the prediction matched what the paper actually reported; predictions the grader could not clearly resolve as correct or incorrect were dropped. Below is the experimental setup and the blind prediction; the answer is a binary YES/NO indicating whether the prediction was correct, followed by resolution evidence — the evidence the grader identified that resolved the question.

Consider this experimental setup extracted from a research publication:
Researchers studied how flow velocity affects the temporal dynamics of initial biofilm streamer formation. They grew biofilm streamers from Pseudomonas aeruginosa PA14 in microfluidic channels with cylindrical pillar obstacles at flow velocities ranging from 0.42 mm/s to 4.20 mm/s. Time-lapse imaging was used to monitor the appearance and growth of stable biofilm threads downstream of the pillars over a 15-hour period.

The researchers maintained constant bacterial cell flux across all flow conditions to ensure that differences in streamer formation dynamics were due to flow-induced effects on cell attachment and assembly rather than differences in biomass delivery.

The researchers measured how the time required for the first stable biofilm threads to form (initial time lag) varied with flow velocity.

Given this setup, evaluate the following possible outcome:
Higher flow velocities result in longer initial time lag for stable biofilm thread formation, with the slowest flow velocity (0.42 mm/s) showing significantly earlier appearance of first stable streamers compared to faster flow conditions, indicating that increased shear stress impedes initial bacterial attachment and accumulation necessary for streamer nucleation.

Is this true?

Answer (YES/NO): YES